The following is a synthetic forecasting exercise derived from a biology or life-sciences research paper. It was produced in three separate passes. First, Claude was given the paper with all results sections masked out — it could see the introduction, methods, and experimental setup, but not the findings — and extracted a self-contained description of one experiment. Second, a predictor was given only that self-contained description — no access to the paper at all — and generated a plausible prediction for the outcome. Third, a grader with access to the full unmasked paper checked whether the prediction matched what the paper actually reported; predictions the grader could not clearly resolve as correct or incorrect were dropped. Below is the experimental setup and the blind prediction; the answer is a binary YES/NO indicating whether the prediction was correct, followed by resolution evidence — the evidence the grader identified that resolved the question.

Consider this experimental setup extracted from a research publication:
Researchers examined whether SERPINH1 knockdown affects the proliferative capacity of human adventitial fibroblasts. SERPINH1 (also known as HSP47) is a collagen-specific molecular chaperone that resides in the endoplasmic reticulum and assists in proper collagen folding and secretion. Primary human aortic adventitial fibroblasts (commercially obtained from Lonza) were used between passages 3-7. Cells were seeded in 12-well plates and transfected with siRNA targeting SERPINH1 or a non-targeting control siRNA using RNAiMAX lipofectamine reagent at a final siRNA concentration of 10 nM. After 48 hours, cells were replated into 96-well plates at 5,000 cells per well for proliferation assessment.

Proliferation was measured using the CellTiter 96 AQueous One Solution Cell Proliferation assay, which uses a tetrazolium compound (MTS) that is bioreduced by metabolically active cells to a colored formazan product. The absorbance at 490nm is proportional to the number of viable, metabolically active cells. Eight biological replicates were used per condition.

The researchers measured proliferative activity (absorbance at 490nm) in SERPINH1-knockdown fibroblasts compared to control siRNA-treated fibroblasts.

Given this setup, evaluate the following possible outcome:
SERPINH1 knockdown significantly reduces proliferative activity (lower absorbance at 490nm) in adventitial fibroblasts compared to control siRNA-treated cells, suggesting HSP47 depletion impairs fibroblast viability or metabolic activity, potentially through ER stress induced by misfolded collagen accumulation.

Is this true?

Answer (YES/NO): NO